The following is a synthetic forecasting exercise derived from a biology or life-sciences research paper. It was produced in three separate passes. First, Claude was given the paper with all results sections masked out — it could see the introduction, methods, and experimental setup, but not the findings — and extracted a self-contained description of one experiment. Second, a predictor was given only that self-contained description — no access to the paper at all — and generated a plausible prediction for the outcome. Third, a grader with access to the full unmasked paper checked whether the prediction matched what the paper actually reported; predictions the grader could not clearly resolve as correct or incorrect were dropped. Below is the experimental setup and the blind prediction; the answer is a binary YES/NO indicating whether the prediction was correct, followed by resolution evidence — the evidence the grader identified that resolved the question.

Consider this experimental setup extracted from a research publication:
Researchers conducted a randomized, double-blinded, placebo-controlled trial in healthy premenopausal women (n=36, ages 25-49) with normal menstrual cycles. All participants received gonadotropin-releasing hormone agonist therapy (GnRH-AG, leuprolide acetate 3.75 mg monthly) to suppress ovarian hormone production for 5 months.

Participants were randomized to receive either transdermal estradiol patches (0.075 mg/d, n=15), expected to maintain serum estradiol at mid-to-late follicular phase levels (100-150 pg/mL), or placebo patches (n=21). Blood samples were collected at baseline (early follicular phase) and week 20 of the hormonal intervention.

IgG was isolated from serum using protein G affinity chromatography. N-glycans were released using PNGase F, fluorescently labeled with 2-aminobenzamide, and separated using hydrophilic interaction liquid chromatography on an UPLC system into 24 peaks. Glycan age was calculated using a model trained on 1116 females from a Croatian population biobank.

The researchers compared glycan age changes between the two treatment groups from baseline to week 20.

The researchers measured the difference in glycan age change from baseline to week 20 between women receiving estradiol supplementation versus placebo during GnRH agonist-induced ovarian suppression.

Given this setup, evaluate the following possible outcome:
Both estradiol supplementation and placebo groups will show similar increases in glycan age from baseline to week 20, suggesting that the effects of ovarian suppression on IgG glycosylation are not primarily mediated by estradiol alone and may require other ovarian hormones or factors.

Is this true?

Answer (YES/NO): NO